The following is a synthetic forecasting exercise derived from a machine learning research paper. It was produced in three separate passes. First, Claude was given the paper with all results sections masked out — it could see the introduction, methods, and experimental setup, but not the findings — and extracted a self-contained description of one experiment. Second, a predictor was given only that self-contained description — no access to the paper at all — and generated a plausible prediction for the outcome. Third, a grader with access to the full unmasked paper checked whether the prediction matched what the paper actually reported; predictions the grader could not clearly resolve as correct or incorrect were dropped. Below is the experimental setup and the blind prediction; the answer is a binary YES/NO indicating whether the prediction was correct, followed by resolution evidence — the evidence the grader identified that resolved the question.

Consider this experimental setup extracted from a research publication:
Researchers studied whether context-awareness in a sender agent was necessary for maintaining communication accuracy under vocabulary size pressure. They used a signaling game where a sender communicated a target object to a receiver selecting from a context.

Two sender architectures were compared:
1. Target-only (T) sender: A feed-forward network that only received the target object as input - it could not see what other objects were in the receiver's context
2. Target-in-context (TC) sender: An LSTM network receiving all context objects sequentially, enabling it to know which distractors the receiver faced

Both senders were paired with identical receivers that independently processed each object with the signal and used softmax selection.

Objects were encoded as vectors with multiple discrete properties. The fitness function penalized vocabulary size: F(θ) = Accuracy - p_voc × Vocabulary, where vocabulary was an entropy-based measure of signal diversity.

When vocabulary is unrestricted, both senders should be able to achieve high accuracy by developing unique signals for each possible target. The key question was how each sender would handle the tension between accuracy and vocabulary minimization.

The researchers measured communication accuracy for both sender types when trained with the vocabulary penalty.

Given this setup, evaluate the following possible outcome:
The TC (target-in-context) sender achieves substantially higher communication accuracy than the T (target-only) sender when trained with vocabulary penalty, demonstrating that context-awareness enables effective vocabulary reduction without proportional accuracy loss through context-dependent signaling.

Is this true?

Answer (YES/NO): NO